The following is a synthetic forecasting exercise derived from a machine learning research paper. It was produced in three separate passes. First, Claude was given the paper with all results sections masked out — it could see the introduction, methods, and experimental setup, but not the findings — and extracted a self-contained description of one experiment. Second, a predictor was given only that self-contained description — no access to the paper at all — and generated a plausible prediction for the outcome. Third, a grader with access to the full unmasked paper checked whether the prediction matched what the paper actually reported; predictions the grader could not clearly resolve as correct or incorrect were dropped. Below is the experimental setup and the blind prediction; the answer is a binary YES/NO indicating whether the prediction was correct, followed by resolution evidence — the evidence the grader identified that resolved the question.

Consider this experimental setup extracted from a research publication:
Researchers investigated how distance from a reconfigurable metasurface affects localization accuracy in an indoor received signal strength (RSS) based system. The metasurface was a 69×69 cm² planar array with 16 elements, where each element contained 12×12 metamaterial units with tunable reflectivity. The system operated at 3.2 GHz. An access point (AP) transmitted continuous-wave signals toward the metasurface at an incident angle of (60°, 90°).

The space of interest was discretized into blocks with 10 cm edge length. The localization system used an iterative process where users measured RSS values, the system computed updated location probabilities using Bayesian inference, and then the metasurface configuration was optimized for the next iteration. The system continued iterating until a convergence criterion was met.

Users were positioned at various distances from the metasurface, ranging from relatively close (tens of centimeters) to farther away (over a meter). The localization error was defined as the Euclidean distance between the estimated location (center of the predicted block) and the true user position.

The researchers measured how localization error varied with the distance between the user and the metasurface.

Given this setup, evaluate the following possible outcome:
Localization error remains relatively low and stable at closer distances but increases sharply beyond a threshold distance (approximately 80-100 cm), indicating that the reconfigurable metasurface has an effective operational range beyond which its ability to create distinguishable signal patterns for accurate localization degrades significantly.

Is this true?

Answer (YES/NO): NO